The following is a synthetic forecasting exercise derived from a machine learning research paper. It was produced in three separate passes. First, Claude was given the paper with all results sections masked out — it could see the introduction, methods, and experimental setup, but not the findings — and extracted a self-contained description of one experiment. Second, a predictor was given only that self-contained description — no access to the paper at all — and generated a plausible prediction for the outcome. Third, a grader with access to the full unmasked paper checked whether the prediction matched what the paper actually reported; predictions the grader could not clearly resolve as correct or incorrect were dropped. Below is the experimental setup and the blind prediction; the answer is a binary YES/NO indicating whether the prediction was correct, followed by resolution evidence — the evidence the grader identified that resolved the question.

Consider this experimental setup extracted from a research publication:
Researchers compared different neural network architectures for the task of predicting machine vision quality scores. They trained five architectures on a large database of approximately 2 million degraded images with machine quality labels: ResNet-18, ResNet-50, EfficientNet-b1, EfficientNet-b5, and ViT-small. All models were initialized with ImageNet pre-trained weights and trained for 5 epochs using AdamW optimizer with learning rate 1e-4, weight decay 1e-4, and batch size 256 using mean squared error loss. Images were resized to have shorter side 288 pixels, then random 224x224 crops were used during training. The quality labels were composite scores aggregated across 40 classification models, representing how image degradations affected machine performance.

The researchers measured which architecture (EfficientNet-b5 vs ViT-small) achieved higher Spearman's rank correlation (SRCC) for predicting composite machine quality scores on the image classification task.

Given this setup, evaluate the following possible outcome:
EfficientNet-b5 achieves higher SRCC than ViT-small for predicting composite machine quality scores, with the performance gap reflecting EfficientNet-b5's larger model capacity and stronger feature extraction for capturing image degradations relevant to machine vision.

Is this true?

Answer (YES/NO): YES